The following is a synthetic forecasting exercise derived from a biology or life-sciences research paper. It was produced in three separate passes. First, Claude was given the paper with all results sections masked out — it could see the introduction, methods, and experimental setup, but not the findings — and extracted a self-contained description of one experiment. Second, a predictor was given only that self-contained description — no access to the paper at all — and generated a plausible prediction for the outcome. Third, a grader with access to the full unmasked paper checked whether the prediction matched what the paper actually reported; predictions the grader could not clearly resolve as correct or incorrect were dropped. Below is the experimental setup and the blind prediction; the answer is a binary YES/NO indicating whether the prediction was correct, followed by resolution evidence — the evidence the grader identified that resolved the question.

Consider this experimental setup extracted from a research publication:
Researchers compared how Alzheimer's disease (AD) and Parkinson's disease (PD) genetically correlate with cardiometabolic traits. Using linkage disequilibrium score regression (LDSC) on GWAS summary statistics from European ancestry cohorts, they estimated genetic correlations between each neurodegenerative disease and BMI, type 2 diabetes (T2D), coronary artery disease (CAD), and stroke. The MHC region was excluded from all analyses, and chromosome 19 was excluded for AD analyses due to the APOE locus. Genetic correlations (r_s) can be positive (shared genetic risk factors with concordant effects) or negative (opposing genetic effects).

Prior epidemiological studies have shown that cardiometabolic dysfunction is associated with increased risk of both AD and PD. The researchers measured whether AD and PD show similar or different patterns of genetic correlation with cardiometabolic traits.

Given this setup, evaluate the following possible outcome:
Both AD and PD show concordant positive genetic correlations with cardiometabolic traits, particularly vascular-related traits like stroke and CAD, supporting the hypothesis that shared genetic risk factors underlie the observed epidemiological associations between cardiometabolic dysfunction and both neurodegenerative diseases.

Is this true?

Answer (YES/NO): NO